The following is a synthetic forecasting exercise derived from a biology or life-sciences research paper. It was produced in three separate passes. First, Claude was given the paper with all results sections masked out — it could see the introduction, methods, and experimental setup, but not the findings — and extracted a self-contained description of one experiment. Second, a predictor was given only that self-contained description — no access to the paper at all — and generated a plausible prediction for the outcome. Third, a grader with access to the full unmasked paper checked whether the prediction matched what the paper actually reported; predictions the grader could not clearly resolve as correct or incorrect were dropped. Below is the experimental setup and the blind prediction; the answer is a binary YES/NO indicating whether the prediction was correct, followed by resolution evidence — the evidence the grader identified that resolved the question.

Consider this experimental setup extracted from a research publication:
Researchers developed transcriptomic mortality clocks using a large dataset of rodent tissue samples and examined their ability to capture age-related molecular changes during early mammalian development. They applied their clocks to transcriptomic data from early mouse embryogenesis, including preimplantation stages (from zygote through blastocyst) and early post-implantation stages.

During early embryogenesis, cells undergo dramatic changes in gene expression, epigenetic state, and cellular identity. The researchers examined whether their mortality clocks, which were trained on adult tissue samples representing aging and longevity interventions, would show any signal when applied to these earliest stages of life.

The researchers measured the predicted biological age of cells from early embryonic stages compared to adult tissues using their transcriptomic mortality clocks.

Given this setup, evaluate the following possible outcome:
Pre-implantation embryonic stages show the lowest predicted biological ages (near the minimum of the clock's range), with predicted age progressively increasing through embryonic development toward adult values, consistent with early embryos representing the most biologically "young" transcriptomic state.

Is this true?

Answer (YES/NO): NO